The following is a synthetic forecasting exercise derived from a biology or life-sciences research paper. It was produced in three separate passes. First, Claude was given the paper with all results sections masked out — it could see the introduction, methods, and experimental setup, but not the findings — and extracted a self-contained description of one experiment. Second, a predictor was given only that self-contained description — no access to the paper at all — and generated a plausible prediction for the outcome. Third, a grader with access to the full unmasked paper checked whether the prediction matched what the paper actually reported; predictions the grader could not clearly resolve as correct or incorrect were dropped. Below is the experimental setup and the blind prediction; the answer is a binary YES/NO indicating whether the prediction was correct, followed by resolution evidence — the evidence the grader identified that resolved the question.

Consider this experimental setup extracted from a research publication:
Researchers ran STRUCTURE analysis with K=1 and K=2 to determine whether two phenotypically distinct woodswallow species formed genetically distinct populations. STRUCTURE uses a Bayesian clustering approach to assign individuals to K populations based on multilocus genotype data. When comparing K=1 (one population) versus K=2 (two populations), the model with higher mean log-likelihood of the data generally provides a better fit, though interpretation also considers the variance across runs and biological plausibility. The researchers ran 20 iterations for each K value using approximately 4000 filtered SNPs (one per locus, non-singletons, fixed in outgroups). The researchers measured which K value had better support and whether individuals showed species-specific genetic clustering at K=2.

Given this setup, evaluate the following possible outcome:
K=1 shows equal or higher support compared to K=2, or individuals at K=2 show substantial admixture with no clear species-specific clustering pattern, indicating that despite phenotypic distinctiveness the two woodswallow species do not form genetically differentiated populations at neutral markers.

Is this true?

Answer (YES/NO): YES